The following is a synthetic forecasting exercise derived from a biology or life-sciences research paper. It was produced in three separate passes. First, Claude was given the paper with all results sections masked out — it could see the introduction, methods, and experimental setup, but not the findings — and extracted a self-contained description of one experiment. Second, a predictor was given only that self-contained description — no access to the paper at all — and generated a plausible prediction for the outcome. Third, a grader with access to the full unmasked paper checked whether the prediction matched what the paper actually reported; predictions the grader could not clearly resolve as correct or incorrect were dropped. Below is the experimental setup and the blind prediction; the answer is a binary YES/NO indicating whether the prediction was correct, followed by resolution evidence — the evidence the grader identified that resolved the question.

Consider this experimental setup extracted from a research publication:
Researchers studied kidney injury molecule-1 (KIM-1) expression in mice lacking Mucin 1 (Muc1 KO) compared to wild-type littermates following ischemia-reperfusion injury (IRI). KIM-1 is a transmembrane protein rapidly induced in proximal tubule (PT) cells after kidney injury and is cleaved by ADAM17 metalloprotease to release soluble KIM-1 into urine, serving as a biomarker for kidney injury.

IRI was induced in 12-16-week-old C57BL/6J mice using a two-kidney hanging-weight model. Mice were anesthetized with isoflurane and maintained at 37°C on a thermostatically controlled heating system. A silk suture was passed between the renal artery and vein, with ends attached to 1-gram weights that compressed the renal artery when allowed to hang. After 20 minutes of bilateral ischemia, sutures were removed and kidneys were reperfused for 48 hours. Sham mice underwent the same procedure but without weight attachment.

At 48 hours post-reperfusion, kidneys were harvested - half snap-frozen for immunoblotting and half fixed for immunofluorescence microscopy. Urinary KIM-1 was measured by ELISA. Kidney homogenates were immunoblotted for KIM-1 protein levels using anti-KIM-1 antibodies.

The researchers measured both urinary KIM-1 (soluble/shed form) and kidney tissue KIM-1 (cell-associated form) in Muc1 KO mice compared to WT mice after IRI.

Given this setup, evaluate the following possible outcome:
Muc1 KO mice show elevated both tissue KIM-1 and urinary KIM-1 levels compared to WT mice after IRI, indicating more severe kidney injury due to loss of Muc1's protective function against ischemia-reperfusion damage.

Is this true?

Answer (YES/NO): NO